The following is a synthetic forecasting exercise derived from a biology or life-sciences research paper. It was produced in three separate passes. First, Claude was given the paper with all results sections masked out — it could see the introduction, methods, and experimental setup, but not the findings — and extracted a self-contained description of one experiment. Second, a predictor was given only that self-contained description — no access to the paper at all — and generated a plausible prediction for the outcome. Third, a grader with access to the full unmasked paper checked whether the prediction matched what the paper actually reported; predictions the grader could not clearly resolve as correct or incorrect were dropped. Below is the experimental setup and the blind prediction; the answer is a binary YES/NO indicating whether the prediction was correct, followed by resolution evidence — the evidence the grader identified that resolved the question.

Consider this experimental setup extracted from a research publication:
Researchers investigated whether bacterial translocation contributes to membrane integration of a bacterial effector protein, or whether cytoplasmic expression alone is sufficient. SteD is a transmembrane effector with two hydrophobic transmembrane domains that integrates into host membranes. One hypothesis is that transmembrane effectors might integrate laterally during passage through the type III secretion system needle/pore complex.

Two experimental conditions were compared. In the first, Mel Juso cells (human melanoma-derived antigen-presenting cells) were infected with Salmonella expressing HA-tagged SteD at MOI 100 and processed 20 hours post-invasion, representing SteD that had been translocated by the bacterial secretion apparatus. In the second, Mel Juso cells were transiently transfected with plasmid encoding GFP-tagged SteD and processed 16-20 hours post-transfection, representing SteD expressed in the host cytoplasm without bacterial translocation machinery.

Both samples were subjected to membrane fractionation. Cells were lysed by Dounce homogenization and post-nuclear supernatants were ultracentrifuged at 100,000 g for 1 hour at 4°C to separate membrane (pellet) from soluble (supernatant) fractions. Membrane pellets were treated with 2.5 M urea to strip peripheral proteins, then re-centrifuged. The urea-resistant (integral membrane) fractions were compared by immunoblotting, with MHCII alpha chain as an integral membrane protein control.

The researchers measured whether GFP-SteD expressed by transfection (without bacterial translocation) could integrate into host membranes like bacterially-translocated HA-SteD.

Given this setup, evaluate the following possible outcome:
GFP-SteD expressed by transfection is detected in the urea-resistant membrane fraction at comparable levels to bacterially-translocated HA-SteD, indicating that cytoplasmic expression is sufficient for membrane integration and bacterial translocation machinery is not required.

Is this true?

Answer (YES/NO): YES